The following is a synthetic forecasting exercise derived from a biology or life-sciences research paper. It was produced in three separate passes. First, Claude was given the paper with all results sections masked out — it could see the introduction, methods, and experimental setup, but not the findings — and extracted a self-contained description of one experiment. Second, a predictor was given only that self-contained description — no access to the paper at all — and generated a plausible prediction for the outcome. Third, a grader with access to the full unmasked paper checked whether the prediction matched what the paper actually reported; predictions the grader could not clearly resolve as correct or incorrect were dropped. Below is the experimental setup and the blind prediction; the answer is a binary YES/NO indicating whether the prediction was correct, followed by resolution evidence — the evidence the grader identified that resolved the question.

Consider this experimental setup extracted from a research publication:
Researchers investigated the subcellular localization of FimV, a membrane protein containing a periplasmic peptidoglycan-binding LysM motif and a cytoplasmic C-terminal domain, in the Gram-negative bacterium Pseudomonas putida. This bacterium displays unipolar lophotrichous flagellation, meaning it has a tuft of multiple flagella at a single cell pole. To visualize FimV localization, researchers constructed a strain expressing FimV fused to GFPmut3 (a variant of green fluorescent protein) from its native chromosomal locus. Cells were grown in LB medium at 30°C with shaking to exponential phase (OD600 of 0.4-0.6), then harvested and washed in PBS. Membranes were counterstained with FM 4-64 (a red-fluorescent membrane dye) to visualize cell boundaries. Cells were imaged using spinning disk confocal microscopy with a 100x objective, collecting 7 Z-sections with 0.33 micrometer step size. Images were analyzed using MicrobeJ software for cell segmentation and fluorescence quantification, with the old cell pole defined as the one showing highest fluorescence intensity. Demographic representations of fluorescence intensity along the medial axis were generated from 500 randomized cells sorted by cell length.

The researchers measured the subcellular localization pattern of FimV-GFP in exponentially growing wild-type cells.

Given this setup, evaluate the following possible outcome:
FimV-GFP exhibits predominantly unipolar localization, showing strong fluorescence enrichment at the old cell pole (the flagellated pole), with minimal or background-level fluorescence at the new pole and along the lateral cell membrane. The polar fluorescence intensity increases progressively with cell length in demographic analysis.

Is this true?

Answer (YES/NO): NO